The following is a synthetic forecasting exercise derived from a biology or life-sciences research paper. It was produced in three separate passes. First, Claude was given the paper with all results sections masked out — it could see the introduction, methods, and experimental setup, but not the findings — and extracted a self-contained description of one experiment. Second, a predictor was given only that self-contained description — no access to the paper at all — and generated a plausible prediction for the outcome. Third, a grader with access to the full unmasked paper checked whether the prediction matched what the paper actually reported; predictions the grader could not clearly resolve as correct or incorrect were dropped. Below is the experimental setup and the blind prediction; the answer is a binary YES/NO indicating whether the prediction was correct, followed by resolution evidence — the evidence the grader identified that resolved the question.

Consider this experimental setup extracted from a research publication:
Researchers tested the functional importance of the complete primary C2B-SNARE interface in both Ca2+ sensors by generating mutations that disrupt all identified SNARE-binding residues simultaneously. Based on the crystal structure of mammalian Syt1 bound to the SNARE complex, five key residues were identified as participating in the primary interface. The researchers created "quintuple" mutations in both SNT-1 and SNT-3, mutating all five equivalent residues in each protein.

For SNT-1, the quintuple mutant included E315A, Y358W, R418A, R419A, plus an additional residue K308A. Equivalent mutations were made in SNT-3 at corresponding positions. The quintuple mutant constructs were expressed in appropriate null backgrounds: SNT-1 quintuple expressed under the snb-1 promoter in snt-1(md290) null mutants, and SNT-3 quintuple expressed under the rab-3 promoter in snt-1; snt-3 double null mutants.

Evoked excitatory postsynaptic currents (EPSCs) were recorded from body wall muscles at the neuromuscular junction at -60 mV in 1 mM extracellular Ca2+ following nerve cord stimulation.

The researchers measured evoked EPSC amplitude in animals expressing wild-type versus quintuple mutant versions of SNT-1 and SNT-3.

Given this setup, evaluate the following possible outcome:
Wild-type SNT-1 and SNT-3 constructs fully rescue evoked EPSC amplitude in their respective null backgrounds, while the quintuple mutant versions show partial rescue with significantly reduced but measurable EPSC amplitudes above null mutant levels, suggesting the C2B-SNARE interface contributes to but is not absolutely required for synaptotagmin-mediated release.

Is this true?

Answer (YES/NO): NO